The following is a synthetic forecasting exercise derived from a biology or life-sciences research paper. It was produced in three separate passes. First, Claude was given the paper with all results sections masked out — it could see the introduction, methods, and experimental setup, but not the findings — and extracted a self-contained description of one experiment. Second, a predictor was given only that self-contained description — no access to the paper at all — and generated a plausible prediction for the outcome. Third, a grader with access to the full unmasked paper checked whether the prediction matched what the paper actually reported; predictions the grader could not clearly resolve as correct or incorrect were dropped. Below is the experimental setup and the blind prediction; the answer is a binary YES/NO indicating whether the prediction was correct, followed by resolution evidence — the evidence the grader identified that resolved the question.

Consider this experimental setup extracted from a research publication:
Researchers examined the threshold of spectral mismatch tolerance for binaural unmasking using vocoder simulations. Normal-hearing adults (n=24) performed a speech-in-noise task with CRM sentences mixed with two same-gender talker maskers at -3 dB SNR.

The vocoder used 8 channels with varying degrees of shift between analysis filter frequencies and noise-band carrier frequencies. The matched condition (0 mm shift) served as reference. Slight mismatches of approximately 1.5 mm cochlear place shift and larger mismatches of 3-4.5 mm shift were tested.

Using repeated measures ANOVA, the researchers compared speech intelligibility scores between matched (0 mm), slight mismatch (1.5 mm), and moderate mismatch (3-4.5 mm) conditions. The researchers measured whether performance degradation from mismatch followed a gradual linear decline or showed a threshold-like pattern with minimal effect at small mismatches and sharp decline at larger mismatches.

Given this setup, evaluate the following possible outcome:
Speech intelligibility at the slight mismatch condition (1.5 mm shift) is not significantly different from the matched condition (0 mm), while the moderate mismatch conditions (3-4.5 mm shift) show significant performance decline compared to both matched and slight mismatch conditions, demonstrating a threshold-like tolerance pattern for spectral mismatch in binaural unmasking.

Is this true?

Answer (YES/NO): NO